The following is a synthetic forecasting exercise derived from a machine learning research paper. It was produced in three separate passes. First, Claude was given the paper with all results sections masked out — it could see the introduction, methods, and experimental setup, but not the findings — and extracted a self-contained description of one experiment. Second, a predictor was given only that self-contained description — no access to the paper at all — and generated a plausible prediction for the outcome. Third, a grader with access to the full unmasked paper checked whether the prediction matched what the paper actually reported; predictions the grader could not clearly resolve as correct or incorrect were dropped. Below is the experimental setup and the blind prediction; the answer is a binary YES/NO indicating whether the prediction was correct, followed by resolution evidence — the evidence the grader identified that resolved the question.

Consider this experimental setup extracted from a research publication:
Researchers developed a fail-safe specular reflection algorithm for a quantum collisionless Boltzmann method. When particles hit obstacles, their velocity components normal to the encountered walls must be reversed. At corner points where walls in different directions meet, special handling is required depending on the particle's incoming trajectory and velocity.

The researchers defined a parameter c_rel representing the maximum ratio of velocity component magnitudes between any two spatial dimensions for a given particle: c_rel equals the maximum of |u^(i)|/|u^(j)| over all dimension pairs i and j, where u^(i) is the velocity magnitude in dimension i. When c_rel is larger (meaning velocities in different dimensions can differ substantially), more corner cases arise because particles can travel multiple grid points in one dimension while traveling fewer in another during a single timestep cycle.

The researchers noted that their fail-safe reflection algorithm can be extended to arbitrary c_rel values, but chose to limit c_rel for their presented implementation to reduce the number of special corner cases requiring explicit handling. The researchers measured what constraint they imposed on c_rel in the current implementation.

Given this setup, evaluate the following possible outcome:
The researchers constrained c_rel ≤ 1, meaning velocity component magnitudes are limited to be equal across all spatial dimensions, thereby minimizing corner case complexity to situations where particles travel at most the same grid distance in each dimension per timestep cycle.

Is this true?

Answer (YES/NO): YES